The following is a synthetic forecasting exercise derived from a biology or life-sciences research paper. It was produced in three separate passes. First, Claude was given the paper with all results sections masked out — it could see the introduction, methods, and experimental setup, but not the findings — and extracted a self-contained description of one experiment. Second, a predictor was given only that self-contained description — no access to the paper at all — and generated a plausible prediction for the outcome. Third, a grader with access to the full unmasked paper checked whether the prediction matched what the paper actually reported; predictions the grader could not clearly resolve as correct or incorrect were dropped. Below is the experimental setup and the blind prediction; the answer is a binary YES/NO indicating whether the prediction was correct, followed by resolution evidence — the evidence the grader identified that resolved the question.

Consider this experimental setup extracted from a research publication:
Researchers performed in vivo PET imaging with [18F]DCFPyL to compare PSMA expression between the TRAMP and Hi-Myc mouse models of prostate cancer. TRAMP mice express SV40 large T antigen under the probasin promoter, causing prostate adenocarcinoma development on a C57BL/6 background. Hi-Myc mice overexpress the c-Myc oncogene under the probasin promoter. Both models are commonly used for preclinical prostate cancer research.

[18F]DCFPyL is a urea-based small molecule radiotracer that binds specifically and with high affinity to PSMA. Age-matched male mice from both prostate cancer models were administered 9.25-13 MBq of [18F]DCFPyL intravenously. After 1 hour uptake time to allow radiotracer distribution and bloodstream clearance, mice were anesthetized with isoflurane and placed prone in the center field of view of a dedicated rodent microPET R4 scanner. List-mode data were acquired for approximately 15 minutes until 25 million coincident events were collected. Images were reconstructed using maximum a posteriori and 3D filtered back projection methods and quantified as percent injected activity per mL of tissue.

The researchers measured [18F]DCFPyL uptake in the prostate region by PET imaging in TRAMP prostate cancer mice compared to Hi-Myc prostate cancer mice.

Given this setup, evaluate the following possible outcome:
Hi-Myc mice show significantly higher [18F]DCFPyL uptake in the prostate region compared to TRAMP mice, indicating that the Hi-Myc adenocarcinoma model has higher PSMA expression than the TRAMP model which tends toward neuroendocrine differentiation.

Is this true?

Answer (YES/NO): YES